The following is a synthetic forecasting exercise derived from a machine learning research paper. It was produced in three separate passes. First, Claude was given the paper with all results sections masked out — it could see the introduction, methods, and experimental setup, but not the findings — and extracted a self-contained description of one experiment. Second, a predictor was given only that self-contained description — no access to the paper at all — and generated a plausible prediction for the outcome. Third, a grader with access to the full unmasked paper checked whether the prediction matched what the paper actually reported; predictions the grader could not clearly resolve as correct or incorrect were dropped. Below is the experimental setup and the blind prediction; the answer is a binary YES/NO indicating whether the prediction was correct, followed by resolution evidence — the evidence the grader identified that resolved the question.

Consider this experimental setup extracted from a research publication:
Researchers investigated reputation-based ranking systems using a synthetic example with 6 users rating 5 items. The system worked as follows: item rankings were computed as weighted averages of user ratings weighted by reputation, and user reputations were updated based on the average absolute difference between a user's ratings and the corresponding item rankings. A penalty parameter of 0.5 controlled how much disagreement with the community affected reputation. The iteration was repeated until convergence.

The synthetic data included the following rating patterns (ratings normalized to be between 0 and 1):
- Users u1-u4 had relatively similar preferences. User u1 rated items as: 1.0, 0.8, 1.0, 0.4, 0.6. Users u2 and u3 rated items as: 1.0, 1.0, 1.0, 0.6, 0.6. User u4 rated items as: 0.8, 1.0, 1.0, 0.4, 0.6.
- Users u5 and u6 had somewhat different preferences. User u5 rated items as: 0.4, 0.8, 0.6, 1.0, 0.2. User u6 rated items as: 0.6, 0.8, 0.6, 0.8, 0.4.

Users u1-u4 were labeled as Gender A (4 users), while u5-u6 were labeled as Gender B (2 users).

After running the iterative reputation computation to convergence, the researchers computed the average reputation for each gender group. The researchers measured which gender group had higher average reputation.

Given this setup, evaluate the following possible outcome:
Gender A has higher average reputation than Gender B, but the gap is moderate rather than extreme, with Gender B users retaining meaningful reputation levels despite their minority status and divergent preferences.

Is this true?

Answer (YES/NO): YES